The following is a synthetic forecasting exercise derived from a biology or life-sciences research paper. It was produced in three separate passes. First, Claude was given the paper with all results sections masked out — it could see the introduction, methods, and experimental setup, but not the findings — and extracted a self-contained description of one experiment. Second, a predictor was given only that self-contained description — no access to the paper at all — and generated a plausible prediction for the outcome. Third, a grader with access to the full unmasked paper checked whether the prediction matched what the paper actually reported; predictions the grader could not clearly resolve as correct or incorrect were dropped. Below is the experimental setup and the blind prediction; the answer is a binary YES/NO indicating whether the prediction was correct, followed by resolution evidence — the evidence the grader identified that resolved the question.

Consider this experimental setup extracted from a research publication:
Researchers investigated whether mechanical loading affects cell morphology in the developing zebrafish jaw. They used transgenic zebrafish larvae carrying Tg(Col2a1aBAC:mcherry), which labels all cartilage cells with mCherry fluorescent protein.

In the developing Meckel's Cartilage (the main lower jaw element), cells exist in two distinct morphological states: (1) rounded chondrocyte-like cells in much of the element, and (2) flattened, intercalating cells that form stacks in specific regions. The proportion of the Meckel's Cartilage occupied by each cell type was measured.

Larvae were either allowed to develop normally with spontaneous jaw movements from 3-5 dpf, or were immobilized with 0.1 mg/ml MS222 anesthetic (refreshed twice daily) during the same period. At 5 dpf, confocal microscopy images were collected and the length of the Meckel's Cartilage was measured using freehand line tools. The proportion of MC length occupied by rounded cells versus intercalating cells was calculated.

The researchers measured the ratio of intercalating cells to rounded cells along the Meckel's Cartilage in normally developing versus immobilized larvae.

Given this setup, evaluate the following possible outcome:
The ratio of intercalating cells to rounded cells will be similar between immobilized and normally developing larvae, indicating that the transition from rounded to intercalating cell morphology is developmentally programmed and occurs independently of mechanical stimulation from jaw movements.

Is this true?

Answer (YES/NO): NO